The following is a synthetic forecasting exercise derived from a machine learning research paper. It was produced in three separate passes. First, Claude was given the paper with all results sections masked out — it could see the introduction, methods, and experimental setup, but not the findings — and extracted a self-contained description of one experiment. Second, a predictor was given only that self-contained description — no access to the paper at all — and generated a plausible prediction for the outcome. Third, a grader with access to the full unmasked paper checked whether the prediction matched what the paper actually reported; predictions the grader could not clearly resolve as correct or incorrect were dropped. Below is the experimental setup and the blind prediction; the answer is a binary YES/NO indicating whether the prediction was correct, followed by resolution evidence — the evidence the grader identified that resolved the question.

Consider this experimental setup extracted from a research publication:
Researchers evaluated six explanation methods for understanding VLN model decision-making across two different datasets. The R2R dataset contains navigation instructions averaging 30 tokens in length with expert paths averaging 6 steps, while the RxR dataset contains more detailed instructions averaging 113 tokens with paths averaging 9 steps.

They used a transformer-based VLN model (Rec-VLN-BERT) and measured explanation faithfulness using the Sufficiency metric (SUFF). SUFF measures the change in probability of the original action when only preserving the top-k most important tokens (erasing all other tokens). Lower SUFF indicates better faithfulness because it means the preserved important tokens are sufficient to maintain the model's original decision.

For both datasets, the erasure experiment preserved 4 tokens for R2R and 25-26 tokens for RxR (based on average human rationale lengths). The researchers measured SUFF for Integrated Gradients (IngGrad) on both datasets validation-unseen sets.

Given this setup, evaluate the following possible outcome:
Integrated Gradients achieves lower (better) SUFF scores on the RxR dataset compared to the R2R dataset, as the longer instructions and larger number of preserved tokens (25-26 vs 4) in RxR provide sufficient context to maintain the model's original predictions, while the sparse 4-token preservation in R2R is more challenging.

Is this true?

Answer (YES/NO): YES